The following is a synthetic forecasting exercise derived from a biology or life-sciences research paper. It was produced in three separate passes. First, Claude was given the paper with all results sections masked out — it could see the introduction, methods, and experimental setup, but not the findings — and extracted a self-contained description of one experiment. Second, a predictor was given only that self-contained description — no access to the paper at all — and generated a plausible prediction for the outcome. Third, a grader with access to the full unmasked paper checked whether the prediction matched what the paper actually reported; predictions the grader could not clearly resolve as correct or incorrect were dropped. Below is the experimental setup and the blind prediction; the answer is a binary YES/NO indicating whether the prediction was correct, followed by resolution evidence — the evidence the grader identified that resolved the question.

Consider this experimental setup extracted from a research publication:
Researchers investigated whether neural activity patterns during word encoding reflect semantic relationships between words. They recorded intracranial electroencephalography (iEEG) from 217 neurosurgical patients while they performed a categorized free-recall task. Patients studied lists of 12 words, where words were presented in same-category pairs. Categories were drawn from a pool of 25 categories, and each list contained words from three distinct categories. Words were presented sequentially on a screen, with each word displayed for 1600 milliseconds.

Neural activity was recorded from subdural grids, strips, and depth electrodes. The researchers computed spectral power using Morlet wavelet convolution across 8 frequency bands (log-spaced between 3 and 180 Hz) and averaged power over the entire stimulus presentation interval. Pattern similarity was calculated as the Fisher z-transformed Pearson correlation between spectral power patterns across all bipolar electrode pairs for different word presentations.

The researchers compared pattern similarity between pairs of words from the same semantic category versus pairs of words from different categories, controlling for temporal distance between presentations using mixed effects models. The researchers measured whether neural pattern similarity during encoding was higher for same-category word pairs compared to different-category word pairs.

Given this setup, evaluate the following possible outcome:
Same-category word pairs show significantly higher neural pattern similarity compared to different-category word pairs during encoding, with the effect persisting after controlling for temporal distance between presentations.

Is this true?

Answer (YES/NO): YES